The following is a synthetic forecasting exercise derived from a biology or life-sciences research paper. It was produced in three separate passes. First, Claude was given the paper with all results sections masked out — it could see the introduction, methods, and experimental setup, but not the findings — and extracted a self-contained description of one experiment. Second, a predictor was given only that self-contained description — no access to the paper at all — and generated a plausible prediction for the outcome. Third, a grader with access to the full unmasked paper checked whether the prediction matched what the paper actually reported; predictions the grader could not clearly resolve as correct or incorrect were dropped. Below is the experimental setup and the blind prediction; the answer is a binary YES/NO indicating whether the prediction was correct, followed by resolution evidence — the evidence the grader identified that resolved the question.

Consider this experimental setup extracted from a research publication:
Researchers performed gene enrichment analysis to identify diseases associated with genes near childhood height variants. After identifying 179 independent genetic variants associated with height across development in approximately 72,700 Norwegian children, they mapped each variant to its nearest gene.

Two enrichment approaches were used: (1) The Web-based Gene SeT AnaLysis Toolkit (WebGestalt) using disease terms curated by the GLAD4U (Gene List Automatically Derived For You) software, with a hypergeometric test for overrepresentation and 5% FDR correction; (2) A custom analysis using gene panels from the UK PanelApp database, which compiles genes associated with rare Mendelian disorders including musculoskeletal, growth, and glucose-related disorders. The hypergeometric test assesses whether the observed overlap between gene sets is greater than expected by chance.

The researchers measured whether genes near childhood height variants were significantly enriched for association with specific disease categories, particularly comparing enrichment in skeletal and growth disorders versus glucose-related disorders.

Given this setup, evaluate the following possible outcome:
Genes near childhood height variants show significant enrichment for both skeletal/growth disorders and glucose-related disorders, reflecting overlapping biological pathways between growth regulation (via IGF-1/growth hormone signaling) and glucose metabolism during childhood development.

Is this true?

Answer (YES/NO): YES